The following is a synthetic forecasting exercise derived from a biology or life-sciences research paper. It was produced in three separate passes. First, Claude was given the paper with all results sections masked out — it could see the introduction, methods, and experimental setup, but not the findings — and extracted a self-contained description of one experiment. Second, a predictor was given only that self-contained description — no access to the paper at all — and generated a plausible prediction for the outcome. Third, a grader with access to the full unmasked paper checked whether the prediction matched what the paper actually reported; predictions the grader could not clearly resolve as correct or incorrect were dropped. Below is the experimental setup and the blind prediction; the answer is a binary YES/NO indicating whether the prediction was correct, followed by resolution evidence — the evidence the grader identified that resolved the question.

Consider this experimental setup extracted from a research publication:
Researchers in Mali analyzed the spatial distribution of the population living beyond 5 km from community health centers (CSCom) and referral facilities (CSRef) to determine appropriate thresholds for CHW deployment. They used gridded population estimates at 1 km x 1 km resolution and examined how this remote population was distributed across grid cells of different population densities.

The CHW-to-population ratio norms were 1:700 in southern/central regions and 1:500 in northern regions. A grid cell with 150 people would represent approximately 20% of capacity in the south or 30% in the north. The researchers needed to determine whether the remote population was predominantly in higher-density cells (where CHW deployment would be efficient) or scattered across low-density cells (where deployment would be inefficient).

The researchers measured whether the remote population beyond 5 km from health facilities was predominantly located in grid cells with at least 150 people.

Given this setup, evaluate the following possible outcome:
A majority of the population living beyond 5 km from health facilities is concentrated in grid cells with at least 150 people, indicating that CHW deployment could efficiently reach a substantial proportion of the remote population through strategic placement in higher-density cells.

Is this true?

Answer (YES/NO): YES